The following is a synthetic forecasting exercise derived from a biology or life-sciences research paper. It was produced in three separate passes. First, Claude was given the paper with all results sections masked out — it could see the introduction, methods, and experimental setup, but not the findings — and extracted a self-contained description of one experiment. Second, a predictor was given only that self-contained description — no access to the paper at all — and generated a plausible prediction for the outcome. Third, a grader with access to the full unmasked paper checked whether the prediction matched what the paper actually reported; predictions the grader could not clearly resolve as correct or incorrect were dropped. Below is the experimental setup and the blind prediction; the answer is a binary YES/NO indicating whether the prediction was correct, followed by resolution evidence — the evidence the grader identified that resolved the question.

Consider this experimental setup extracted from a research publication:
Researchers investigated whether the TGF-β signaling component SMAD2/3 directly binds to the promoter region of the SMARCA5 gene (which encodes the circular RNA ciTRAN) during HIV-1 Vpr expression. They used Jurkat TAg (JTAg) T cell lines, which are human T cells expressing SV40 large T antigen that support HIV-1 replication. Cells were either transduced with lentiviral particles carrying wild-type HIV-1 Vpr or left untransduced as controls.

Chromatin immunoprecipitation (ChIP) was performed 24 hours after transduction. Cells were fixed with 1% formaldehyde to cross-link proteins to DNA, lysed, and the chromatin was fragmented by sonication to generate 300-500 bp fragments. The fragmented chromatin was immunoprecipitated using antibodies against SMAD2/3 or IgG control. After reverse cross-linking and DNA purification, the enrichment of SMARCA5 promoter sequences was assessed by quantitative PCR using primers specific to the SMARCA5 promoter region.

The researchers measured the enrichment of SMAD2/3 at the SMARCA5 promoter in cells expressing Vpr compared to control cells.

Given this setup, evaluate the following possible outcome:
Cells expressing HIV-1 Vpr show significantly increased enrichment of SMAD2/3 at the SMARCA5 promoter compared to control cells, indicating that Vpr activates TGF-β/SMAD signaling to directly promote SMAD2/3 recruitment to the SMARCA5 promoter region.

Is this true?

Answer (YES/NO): YES